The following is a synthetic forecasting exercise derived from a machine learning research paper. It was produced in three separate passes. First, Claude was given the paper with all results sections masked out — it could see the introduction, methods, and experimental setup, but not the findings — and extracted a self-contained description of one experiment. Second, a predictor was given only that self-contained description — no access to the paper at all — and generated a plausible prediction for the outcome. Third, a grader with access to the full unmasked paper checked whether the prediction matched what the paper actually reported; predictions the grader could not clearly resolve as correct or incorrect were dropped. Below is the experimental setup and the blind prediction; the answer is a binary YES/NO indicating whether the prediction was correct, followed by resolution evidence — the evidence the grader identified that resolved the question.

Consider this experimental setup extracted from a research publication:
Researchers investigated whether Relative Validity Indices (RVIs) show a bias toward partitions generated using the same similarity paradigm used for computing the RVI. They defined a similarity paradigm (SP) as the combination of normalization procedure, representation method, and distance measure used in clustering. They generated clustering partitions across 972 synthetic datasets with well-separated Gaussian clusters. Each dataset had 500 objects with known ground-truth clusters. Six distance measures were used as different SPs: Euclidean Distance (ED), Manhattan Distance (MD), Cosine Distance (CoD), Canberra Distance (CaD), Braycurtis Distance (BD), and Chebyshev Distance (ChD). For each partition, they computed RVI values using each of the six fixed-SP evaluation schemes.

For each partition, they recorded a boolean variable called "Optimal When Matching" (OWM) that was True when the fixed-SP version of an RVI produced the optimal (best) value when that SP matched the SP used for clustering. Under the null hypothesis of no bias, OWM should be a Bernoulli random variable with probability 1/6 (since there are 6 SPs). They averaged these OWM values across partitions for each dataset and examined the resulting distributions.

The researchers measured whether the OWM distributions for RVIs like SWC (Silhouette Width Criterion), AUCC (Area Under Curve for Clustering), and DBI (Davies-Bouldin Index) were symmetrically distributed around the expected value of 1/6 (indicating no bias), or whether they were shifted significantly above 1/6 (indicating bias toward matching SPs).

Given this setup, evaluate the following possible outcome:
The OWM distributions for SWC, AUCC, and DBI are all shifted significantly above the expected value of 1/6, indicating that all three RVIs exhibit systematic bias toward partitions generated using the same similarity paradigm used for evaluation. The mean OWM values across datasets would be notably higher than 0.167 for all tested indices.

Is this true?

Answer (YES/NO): YES